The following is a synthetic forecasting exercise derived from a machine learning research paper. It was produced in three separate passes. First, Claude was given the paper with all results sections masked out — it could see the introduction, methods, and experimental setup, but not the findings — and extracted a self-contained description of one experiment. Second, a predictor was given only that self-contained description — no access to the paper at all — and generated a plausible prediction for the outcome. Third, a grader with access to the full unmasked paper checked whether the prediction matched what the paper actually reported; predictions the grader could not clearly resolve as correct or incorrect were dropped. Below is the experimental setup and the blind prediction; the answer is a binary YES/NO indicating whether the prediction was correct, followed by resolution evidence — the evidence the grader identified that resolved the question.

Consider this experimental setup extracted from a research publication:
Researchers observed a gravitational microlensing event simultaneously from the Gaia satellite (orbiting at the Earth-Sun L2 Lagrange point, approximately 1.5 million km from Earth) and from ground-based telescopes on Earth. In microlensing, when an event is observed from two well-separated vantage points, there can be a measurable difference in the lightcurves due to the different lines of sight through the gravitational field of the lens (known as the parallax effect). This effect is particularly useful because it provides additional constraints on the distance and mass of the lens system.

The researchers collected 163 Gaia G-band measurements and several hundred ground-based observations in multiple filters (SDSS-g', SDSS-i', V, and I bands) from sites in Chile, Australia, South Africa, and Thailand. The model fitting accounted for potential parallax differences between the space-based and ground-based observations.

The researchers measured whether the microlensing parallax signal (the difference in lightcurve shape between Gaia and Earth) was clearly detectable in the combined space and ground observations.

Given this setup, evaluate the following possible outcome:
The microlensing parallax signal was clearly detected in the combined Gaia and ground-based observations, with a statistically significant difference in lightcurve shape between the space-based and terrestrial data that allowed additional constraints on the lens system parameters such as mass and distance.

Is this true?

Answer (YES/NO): NO